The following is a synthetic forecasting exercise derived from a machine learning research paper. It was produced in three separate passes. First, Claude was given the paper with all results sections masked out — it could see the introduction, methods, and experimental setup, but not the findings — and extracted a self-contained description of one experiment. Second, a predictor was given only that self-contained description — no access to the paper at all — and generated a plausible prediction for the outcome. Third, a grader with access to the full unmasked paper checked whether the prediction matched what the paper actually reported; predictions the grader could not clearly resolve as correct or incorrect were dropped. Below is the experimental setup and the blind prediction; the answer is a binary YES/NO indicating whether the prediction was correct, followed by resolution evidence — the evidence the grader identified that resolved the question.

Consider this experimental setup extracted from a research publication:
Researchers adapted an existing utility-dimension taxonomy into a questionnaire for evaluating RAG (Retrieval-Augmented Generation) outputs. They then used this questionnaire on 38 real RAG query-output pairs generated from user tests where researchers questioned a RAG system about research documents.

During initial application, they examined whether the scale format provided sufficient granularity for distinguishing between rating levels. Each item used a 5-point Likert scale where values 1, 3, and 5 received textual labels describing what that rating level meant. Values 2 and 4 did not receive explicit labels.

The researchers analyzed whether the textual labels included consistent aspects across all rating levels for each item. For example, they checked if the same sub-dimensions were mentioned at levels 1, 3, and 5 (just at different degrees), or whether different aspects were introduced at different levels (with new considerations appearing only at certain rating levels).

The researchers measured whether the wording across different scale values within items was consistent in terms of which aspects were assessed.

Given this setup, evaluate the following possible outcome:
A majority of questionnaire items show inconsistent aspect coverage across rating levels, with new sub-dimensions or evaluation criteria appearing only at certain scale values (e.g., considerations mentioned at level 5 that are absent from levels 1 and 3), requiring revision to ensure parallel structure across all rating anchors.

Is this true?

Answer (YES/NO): YES